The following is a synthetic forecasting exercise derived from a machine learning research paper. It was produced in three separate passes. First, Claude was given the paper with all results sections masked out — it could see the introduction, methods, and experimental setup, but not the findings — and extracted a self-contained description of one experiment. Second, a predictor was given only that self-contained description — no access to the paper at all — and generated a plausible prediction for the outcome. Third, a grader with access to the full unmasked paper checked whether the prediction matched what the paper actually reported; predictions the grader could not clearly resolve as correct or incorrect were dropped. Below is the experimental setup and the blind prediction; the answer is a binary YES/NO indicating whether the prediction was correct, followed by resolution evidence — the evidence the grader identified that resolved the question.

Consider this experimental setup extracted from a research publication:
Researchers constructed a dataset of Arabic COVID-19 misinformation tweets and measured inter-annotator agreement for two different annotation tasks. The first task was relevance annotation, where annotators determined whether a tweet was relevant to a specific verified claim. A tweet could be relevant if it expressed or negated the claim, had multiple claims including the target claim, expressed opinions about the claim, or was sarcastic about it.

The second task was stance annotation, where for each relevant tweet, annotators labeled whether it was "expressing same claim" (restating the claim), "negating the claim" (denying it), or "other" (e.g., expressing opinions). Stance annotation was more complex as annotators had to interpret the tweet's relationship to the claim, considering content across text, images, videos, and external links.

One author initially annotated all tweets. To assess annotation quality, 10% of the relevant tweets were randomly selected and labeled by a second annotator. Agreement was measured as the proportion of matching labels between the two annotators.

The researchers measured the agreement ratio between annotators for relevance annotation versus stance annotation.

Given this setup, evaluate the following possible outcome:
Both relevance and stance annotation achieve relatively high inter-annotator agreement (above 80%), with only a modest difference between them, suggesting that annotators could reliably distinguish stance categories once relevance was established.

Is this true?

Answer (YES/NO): NO